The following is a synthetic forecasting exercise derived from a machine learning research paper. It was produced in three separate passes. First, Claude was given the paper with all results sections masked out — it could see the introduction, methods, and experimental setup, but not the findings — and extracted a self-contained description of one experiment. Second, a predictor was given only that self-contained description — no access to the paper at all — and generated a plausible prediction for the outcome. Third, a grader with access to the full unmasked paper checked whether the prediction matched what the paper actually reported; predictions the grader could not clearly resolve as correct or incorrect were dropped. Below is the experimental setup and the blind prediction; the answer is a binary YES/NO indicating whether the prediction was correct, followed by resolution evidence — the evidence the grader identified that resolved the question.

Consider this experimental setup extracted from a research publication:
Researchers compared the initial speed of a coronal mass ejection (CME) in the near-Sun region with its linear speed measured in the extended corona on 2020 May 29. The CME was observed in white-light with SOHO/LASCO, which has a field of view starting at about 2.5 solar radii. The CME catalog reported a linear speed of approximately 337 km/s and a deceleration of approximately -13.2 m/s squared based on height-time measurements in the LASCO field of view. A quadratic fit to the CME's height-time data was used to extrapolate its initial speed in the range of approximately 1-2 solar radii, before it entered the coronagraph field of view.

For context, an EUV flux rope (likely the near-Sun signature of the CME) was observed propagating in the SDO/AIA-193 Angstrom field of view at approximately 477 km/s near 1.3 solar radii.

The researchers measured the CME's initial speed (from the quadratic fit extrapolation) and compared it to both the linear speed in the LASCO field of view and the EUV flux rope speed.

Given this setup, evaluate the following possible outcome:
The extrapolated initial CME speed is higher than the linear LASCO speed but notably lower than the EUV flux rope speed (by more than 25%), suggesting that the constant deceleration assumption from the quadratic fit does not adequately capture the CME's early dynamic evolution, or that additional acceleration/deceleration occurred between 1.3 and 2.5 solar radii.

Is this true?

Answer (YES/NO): NO